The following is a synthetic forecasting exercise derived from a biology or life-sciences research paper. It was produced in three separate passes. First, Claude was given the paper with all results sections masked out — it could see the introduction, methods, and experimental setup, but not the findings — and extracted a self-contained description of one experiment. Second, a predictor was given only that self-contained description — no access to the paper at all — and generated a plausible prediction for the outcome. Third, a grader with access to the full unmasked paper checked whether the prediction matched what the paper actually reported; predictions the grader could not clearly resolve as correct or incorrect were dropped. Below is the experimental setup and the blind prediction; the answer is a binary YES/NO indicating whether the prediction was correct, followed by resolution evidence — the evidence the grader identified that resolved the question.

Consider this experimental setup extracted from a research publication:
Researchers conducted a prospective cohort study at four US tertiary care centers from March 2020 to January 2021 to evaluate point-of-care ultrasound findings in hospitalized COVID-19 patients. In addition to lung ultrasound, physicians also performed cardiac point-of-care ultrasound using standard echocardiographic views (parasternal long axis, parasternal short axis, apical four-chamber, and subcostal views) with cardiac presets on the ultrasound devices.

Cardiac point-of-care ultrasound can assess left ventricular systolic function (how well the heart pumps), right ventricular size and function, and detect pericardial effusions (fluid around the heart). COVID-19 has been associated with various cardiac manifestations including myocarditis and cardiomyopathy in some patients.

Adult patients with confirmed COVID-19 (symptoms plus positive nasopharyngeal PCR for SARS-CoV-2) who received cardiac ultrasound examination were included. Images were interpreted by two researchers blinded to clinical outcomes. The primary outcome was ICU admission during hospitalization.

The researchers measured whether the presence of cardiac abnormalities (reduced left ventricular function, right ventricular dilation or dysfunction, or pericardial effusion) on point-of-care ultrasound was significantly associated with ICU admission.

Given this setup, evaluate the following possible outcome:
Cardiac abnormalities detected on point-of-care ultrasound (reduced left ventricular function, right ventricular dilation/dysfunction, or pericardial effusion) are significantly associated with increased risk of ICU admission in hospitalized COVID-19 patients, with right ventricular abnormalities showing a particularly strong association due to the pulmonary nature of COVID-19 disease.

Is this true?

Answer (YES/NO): NO